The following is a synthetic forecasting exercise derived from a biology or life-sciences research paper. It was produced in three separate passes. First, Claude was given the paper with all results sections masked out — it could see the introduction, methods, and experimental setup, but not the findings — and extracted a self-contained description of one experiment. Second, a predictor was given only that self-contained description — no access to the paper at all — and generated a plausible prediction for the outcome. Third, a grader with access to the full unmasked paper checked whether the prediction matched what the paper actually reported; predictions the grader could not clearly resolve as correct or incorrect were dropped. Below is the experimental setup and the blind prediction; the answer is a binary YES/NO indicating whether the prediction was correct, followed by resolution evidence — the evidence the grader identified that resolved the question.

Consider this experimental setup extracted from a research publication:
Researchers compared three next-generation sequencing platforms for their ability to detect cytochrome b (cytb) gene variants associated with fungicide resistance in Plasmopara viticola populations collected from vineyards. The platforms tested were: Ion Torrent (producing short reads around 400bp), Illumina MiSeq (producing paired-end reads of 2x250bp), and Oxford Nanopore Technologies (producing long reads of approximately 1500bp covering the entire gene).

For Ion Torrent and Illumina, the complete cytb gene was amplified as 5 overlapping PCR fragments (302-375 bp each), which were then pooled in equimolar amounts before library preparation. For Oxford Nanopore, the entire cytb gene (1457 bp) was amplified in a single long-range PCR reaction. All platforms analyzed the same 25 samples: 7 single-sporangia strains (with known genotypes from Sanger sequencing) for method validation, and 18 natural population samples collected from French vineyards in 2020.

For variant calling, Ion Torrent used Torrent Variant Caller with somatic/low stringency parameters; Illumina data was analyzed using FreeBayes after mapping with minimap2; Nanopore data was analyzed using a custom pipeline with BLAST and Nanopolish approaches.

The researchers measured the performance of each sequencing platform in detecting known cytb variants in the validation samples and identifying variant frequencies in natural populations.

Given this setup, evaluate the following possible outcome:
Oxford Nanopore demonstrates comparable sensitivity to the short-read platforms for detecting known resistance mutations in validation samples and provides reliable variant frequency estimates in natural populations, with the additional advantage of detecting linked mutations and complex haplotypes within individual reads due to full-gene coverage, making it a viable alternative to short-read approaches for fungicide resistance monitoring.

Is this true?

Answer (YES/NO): YES